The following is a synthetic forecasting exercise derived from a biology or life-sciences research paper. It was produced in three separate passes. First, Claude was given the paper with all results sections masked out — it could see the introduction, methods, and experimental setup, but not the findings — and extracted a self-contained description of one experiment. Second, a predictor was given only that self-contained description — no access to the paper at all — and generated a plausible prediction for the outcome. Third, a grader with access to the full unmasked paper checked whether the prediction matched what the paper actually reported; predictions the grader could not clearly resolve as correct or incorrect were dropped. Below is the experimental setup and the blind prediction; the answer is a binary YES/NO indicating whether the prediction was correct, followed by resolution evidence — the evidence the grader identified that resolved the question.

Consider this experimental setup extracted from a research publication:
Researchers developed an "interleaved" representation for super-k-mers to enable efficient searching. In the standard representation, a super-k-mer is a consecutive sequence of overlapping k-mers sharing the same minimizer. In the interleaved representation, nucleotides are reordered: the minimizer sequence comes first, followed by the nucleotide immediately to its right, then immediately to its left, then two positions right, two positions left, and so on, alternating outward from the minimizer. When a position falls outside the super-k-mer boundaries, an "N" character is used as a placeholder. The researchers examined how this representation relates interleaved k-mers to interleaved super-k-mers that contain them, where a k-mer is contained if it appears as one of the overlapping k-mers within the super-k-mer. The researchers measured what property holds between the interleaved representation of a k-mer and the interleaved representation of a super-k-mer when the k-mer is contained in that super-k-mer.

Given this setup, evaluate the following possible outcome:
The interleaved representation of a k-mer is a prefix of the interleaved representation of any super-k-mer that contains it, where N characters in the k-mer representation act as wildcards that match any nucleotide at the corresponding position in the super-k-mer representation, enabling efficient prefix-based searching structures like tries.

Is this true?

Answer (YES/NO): YES